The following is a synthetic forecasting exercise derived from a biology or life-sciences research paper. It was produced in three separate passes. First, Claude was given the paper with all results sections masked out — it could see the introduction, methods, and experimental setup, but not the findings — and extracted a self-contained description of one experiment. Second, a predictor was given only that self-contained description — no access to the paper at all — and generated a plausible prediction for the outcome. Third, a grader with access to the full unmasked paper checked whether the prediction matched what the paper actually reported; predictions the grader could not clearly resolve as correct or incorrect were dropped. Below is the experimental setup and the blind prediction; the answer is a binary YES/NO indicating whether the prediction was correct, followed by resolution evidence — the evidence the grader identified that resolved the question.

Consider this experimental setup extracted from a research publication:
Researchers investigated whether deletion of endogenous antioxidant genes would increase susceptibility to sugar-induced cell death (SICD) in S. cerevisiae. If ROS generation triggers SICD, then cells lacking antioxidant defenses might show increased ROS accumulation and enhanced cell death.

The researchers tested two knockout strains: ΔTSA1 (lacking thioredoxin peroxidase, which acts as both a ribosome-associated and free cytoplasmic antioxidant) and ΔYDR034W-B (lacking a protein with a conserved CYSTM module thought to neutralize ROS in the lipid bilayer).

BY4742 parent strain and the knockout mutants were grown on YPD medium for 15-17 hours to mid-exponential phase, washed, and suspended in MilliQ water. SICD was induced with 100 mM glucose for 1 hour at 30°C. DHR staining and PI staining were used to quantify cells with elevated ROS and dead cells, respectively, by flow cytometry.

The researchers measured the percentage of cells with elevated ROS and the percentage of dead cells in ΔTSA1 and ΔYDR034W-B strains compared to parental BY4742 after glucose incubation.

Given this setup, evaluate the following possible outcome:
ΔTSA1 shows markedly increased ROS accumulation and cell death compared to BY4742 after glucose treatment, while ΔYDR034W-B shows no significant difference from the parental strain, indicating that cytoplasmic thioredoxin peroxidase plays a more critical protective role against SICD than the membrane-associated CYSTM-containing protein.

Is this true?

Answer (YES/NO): NO